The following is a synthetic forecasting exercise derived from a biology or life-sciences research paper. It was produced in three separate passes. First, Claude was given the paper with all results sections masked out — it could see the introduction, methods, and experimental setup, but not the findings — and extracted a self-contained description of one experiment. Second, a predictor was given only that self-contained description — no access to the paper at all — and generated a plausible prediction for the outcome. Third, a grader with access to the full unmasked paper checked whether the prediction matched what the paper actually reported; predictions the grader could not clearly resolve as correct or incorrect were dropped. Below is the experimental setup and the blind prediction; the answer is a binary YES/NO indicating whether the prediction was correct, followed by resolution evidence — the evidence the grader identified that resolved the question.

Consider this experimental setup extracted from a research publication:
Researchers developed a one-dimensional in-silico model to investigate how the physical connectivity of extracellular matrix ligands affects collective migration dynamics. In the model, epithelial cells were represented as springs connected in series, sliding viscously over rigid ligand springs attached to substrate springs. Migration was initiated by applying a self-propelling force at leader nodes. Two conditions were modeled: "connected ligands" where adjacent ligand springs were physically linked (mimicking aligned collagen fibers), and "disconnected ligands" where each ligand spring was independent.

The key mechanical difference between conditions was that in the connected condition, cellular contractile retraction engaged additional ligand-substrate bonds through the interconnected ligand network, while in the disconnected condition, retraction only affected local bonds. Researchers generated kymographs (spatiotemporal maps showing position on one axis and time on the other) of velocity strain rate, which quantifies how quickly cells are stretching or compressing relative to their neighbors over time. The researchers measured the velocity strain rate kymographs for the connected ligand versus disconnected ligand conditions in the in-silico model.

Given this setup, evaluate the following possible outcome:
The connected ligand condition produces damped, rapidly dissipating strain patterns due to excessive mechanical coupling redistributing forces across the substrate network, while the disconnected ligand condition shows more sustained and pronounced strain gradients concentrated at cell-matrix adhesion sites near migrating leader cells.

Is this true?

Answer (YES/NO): NO